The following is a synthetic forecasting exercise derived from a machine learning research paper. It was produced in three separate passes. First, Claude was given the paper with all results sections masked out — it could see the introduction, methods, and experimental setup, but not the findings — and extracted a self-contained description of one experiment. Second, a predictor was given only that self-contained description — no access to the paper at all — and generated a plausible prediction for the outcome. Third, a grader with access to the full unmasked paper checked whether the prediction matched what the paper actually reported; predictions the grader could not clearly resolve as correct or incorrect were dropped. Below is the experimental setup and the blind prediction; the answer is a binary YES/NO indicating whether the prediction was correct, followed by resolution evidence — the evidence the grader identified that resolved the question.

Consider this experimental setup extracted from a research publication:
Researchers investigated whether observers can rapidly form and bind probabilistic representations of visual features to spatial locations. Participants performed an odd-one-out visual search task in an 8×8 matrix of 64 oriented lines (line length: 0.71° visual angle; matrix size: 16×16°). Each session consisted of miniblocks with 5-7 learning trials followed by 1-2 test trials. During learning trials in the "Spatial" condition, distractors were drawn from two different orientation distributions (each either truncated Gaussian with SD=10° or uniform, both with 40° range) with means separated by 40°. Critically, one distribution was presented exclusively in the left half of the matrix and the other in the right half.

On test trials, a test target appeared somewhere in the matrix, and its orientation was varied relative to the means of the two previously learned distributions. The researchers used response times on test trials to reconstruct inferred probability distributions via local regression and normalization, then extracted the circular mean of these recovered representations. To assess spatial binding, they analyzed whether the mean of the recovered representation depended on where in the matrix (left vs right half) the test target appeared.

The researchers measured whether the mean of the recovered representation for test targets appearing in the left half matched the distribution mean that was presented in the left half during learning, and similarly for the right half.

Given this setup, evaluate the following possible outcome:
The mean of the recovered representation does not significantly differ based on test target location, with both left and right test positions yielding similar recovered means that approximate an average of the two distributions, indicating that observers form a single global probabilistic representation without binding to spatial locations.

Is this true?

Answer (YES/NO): NO